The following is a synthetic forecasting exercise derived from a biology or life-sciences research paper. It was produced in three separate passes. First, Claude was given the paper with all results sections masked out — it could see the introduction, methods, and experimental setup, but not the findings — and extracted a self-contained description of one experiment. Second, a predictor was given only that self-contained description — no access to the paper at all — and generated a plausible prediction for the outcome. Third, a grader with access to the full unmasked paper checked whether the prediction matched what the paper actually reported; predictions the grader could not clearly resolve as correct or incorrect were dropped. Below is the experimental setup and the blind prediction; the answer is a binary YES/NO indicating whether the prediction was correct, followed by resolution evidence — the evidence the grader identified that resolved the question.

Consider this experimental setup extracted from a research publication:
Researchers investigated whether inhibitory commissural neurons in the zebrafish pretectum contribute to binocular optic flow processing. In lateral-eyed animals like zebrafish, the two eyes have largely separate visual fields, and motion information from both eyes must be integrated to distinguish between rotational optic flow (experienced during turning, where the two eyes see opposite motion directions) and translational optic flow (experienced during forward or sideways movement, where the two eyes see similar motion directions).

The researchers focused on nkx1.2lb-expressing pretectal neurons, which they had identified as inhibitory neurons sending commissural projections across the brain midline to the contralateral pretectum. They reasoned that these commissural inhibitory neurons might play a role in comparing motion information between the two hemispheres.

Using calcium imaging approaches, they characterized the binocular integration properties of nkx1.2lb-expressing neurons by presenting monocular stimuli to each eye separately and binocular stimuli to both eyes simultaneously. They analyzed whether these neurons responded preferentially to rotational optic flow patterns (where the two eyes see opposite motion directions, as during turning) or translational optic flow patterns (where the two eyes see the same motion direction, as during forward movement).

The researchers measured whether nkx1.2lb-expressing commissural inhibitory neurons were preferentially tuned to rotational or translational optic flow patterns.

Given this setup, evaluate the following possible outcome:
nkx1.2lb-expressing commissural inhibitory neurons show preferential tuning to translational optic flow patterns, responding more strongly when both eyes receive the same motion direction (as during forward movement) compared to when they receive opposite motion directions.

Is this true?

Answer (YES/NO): NO